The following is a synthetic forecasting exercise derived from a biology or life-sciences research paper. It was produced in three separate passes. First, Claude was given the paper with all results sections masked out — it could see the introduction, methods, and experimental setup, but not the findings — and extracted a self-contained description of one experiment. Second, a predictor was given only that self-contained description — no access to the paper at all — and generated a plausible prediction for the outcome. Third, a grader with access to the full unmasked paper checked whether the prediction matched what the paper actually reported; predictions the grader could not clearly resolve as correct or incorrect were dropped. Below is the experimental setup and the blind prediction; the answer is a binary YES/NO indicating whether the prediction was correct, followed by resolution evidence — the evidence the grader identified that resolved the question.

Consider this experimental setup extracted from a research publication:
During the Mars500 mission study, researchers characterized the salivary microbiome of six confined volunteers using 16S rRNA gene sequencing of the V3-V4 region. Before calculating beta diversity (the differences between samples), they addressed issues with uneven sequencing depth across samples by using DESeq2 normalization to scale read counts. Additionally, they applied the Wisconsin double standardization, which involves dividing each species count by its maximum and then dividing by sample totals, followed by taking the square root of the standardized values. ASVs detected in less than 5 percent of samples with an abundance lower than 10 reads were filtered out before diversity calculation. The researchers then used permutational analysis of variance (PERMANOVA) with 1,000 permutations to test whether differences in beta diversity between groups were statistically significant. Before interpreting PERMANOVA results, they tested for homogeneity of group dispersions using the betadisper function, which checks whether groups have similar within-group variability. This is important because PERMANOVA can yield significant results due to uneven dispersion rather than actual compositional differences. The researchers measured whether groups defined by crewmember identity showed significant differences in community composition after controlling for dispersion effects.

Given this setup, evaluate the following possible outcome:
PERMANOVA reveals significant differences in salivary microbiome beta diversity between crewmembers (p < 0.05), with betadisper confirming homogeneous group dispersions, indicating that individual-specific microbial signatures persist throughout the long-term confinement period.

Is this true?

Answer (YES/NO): NO